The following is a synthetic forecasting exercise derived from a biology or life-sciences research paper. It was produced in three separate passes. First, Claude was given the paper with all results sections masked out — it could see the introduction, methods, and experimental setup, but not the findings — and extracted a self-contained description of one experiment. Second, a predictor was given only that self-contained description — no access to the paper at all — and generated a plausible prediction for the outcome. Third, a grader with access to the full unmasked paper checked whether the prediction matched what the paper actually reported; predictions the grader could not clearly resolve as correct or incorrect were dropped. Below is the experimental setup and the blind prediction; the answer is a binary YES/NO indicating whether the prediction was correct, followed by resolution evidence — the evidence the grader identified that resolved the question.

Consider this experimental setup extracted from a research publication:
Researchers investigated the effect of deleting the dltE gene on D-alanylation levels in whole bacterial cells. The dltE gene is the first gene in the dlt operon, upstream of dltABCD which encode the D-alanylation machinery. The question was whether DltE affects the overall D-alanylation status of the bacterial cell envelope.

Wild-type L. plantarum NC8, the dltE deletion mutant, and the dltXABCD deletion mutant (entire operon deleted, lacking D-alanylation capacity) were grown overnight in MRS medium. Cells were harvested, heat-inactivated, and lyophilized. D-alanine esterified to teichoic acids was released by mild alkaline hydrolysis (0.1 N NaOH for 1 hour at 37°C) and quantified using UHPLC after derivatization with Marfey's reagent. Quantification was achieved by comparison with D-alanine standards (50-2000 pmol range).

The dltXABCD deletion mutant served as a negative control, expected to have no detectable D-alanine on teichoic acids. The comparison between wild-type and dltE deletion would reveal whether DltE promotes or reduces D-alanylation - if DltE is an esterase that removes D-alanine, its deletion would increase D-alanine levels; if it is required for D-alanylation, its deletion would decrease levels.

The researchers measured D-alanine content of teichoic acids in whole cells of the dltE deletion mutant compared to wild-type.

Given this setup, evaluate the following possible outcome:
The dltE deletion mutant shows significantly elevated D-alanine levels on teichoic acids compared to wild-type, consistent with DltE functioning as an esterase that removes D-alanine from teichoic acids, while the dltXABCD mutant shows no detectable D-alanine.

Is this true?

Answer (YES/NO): NO